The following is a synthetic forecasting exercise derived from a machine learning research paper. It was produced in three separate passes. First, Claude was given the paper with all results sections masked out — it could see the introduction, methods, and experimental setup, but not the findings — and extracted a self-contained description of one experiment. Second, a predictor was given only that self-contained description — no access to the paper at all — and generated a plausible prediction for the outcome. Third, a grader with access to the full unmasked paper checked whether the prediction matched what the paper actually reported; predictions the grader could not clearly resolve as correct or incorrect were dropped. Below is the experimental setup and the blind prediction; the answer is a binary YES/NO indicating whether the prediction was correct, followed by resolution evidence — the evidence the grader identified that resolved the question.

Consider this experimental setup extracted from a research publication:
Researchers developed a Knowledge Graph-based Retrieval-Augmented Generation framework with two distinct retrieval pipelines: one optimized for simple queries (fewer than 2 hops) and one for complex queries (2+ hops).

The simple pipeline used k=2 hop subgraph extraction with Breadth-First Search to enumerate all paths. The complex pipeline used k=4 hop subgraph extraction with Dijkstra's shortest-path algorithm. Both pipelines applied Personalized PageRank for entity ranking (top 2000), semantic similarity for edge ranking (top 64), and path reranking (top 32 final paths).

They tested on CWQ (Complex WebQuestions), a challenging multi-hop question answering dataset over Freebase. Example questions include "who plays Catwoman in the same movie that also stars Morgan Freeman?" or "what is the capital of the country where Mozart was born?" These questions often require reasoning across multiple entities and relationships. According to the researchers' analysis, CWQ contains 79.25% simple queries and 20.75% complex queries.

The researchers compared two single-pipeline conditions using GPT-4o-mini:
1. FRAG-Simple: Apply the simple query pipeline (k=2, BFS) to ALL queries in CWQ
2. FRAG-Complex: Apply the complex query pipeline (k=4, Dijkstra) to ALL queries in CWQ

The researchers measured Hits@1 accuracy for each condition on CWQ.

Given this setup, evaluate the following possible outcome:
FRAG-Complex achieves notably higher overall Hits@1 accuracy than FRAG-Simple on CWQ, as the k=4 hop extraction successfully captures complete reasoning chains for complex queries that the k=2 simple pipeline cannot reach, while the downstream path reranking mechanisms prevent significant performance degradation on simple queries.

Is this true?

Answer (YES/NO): NO